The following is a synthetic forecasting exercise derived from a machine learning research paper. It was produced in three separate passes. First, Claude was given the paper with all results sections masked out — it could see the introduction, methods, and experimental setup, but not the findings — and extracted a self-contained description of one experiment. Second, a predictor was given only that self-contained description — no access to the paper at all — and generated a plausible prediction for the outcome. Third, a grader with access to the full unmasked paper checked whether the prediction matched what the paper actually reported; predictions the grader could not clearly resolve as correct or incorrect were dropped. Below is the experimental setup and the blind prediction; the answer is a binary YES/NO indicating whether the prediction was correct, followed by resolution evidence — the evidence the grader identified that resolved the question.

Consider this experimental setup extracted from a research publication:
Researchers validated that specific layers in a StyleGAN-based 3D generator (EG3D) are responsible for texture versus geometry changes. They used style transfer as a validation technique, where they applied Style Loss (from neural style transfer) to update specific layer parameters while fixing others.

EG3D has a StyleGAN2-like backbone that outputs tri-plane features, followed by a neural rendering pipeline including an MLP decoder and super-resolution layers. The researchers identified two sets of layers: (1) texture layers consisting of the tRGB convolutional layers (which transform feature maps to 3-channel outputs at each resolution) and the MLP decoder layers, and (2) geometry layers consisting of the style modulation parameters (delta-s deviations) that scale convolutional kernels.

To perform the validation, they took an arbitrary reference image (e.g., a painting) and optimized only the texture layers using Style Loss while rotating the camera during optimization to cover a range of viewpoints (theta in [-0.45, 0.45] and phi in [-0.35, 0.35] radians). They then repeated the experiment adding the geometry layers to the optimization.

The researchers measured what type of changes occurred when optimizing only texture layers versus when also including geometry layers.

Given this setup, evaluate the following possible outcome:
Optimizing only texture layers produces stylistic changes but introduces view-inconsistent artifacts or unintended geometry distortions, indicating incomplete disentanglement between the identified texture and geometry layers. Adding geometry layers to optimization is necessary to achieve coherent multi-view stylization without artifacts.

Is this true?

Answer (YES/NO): NO